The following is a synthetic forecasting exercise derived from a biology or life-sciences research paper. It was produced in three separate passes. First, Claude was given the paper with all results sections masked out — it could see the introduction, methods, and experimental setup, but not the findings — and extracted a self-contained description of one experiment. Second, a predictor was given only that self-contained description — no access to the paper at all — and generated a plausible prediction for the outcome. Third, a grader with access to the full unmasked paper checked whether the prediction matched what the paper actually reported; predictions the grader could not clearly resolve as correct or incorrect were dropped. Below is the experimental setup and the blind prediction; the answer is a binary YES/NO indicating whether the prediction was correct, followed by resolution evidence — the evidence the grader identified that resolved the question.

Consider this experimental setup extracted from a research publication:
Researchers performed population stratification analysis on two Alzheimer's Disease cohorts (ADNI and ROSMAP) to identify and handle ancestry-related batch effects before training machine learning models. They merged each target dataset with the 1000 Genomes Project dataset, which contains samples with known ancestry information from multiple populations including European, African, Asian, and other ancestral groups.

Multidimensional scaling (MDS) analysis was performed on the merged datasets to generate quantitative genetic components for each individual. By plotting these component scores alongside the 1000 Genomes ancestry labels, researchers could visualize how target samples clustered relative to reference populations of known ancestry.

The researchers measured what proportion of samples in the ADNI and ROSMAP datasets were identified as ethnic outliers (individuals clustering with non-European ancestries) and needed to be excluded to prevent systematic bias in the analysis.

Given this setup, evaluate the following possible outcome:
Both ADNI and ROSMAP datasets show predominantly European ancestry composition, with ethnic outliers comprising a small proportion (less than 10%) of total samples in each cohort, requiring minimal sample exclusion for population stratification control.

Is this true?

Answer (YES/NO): YES